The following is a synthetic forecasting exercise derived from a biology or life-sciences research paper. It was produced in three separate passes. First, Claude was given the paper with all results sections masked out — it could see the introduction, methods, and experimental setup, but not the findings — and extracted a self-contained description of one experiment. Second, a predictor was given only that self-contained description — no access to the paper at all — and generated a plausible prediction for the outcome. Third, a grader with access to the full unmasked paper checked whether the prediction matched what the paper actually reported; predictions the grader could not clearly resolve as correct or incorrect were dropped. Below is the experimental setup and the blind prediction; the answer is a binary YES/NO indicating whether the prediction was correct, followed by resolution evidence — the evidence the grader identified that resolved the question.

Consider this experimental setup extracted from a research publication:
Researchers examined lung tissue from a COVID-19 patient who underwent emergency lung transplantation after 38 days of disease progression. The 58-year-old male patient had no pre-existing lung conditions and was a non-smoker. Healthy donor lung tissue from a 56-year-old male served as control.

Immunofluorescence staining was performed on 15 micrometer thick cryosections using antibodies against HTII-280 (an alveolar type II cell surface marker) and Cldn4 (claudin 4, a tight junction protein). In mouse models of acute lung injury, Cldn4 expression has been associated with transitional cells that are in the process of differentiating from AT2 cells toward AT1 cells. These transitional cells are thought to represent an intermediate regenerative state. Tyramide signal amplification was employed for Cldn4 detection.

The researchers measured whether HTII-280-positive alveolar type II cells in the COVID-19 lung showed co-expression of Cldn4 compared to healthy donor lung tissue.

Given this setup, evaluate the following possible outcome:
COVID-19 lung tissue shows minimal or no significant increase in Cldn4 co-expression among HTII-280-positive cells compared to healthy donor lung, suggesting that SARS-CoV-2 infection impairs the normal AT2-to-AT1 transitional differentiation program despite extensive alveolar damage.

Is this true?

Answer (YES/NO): NO